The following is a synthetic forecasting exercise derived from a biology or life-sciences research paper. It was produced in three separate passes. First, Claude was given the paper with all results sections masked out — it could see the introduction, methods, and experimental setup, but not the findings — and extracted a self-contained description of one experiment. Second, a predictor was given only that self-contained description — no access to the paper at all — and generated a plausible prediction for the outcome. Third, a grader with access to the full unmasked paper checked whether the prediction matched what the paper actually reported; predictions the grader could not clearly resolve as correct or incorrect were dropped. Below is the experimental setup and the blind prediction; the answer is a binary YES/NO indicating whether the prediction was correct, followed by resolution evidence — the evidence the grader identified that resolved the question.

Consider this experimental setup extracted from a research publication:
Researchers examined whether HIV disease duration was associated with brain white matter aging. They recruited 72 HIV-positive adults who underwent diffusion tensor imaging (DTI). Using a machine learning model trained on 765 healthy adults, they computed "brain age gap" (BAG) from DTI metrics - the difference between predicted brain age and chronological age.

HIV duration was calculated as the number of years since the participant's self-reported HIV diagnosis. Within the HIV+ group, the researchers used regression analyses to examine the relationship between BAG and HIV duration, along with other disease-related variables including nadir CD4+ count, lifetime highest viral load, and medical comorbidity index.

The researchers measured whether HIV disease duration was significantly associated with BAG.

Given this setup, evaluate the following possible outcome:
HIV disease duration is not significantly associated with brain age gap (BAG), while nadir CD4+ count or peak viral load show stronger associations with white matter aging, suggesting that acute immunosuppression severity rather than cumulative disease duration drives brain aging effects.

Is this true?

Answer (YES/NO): YES